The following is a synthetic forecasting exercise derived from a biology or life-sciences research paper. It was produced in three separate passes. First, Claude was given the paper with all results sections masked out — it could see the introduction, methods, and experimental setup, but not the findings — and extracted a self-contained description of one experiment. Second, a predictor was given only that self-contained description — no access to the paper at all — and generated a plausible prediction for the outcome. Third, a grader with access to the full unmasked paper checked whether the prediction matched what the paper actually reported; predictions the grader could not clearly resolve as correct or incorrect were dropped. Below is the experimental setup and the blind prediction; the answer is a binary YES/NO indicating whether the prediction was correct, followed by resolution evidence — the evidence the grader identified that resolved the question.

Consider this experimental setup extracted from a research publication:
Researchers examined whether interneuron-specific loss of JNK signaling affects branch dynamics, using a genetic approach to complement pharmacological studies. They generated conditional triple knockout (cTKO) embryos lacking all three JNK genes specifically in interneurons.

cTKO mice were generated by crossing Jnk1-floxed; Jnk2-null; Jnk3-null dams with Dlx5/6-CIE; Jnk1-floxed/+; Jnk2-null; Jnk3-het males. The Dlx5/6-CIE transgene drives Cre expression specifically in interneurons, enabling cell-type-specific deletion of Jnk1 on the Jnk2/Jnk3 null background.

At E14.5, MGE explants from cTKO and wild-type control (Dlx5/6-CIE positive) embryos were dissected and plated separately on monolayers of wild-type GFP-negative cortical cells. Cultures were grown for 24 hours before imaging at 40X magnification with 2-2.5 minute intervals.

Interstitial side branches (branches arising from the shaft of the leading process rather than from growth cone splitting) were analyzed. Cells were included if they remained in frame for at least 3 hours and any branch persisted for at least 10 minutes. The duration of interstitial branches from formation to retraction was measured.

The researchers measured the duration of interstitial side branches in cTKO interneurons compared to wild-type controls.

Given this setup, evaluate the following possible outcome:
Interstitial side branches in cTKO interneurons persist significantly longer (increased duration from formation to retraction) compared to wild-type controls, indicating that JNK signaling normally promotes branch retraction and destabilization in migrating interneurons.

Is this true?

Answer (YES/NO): NO